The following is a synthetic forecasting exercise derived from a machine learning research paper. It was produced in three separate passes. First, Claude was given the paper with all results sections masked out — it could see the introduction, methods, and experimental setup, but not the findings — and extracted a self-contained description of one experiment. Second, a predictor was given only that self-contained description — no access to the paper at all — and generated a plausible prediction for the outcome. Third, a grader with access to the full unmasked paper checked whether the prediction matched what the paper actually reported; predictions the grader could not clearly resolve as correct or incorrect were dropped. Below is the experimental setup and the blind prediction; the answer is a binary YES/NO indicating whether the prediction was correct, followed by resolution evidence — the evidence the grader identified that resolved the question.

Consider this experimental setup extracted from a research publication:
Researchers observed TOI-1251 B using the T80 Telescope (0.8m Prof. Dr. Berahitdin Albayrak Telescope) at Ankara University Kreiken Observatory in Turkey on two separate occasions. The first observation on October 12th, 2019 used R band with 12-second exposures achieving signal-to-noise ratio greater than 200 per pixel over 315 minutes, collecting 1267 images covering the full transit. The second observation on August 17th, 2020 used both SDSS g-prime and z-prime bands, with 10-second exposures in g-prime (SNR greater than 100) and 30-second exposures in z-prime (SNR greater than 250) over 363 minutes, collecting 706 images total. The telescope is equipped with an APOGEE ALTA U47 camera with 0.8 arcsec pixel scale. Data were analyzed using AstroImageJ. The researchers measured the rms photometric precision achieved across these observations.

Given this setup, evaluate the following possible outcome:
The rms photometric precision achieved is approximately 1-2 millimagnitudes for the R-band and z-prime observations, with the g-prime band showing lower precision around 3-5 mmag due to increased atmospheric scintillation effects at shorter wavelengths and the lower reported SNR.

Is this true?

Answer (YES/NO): NO